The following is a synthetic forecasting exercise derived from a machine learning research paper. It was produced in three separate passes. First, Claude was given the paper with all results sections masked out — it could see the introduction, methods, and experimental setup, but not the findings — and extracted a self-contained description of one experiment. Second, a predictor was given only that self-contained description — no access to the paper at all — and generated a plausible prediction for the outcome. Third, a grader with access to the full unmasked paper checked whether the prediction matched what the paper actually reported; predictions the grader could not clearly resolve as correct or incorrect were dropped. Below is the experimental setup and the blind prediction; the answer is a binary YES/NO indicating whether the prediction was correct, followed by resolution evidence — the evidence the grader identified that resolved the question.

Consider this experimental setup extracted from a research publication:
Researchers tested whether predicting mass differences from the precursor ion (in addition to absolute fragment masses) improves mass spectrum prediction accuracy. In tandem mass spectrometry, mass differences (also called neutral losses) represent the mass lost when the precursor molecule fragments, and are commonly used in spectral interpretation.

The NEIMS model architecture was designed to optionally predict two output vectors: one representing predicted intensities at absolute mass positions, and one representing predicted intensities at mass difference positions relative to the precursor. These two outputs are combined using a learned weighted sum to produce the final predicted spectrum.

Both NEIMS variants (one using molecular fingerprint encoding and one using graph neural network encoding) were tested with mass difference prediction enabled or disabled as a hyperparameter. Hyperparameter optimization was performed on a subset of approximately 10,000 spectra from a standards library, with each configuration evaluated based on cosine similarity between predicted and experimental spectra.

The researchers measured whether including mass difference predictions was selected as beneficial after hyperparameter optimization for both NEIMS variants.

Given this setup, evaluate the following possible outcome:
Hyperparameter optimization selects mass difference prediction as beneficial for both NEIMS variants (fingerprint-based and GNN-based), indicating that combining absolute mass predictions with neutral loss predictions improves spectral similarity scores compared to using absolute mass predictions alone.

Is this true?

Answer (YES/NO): YES